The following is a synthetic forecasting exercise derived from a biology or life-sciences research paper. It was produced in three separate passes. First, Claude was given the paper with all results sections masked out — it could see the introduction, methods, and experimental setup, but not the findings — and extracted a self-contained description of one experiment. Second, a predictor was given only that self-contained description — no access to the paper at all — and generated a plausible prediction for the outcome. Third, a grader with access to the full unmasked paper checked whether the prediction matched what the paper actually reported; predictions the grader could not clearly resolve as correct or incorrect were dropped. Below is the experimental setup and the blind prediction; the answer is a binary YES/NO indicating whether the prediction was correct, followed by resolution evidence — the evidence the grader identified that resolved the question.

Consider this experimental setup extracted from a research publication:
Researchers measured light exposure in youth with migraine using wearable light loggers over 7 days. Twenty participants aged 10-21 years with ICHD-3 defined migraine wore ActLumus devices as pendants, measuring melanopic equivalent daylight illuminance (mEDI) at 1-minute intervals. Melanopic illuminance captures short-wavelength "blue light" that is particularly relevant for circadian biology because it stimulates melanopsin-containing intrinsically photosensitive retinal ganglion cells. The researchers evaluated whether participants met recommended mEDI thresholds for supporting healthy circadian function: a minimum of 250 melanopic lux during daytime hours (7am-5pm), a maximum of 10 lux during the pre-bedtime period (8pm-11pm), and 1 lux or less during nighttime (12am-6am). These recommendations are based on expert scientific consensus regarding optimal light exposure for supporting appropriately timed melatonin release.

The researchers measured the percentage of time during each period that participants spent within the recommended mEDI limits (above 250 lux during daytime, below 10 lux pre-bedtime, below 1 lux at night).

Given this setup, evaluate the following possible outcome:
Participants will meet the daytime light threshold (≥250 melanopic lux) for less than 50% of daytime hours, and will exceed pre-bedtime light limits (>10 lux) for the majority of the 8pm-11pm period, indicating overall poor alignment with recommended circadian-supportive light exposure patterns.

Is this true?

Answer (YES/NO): NO